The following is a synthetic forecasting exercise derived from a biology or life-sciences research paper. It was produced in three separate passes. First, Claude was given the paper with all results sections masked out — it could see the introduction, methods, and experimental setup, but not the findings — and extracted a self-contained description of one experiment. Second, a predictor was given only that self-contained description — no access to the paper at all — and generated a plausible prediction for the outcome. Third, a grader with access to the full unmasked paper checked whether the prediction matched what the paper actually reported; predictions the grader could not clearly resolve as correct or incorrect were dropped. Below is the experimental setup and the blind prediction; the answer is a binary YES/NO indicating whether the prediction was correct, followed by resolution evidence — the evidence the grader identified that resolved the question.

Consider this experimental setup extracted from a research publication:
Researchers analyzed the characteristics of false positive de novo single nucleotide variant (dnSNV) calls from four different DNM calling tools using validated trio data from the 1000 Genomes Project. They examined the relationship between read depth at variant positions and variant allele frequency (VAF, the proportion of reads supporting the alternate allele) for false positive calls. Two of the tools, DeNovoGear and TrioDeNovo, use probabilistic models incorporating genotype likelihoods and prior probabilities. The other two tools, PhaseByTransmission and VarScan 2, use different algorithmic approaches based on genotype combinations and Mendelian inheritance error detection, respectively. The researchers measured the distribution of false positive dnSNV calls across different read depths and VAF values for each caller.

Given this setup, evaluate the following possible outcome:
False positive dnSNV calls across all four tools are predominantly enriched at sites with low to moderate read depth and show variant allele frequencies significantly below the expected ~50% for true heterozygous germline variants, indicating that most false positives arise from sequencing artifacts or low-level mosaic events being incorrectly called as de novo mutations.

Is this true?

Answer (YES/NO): NO